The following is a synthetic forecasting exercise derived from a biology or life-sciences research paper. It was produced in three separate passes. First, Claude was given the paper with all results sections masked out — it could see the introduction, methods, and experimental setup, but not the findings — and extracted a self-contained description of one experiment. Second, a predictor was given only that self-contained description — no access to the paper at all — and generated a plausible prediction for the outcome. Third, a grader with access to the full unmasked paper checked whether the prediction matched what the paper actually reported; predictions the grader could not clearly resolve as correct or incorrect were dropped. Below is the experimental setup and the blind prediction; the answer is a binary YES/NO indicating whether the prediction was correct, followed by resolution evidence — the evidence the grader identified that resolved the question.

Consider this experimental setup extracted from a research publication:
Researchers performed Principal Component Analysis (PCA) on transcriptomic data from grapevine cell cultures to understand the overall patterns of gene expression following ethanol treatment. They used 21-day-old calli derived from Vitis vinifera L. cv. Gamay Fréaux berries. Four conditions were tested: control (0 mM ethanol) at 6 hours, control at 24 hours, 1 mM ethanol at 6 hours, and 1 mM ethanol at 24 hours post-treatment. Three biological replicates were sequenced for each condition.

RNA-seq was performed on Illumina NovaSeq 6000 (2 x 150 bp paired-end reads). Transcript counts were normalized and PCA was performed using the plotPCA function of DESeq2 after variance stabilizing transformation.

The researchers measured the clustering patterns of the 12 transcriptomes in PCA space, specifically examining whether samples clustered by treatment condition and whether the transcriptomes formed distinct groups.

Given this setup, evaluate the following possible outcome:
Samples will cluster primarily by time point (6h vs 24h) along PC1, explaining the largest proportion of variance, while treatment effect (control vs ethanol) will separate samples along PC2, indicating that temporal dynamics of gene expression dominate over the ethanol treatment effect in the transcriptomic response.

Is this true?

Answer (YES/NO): NO